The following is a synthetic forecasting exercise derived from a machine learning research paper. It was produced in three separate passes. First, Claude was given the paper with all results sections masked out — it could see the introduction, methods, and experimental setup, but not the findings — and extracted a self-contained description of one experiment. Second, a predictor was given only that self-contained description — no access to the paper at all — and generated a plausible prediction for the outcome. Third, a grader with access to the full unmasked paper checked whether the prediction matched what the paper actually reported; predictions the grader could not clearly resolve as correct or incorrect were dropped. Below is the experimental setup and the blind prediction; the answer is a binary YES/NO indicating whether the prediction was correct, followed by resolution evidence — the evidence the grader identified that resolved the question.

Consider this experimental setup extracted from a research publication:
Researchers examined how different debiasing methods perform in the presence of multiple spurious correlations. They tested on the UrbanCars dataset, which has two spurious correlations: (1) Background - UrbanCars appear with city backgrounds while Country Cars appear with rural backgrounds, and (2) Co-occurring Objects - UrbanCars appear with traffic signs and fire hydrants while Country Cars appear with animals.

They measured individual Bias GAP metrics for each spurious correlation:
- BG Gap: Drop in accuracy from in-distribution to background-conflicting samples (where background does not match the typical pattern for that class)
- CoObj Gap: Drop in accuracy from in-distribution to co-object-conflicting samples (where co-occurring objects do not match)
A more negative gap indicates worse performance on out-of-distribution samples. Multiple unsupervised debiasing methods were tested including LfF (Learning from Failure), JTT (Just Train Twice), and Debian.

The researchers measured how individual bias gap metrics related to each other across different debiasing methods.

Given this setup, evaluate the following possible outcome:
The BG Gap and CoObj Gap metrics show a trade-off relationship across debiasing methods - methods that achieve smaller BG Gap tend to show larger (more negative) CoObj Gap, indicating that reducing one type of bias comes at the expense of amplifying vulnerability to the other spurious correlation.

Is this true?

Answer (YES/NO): YES